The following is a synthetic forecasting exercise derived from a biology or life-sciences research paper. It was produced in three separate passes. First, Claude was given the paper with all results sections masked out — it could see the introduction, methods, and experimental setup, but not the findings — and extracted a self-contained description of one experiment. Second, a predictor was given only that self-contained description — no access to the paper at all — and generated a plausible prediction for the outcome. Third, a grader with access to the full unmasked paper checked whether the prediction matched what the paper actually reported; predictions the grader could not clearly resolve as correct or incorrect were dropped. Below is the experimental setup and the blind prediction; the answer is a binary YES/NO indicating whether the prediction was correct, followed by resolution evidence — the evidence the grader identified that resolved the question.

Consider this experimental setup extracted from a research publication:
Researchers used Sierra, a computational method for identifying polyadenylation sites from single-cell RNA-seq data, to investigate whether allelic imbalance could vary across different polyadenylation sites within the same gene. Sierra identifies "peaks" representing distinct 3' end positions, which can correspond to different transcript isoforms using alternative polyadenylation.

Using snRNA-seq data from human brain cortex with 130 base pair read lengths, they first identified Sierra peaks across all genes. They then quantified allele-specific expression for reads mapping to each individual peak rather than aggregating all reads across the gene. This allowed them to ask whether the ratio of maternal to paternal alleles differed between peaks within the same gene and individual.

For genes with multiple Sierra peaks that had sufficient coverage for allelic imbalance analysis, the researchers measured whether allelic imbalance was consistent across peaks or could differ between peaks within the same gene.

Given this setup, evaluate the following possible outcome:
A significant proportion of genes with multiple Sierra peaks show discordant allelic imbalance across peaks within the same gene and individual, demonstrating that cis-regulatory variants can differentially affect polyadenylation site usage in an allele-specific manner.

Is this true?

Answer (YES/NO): NO